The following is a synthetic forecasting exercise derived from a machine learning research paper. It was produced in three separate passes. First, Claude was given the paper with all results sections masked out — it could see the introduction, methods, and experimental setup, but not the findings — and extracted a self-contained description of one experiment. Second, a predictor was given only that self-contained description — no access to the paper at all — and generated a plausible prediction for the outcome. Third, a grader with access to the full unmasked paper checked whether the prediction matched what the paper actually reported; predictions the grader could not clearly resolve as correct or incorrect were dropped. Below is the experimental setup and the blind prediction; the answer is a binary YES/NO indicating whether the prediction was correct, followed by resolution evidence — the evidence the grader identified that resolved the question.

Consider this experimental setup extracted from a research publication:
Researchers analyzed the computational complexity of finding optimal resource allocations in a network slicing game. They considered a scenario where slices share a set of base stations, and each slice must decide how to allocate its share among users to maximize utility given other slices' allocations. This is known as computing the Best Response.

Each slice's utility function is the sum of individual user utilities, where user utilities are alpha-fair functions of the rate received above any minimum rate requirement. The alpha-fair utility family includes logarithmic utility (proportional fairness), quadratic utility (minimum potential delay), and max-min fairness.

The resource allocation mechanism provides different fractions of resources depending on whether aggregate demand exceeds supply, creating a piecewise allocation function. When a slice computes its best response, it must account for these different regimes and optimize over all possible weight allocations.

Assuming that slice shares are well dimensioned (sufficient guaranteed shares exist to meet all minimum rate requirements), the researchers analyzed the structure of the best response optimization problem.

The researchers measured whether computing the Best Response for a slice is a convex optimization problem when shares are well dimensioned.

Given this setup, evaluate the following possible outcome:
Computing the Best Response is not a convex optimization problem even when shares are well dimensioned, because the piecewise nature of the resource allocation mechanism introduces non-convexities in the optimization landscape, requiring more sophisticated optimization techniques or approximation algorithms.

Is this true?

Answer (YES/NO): NO